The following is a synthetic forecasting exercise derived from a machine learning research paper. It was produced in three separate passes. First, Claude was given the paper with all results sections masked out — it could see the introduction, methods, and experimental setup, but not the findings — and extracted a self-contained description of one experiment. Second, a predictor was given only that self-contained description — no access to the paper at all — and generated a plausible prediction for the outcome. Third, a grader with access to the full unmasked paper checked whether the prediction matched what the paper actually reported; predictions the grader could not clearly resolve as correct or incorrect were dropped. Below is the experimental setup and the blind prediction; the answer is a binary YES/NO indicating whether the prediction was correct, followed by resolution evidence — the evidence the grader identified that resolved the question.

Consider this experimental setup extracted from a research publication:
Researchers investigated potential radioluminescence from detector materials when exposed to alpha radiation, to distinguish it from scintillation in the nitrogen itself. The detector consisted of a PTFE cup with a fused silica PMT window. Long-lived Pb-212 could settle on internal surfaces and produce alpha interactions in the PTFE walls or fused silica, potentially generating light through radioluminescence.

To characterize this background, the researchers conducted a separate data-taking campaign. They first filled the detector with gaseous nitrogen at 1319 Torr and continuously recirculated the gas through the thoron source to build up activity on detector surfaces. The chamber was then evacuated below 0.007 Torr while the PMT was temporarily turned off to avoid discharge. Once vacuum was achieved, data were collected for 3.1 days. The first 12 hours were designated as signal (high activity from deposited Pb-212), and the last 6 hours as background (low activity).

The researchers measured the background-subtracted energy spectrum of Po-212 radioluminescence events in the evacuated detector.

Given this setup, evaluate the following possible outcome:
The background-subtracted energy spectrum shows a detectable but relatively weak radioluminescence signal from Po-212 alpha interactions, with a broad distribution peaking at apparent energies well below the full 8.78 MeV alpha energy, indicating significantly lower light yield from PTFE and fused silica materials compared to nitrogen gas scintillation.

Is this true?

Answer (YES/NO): NO